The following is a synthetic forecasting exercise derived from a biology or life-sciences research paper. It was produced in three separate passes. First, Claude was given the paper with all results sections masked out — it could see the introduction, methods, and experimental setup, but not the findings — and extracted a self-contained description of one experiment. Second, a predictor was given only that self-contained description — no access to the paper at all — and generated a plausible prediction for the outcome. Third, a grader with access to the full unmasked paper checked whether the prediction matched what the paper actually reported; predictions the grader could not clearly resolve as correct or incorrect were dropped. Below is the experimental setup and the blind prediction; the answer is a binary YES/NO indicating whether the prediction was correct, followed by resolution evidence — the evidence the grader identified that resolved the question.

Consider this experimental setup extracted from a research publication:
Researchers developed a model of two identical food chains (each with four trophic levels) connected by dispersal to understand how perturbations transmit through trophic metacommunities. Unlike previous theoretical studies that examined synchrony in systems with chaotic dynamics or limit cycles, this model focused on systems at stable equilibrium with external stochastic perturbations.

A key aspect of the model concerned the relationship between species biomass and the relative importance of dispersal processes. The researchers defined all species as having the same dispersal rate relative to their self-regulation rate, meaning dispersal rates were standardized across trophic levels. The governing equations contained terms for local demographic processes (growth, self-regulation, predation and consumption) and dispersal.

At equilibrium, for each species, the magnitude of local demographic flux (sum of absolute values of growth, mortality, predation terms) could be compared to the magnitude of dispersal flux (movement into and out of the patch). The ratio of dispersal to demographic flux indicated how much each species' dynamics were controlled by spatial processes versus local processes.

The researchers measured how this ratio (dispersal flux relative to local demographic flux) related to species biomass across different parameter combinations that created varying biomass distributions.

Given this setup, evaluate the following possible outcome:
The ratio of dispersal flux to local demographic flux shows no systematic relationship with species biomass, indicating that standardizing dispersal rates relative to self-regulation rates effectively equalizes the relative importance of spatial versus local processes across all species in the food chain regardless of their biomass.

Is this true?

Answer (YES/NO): NO